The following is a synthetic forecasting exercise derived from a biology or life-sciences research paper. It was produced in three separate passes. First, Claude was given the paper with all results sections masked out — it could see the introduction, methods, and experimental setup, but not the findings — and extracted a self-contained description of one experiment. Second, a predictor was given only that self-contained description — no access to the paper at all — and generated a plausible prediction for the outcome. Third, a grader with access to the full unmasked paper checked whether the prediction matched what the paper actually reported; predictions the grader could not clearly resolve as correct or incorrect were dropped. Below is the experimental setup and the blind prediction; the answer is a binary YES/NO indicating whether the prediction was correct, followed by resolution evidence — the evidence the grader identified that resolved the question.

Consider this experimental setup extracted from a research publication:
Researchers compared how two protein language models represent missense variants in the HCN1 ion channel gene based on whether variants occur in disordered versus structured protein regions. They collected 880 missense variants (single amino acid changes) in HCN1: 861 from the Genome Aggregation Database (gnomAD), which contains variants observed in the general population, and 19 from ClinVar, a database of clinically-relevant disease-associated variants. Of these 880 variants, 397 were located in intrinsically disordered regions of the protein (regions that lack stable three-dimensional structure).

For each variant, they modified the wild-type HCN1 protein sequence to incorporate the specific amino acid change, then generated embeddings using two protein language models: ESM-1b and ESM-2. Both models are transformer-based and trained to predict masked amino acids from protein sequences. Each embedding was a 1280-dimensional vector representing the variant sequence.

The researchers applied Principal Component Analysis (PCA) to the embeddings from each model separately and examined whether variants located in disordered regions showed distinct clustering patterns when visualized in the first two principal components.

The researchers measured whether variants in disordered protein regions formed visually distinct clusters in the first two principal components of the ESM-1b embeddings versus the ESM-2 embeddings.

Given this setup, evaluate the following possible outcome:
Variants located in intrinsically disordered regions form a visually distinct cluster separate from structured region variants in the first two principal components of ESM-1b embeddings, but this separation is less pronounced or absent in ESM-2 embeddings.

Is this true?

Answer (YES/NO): YES